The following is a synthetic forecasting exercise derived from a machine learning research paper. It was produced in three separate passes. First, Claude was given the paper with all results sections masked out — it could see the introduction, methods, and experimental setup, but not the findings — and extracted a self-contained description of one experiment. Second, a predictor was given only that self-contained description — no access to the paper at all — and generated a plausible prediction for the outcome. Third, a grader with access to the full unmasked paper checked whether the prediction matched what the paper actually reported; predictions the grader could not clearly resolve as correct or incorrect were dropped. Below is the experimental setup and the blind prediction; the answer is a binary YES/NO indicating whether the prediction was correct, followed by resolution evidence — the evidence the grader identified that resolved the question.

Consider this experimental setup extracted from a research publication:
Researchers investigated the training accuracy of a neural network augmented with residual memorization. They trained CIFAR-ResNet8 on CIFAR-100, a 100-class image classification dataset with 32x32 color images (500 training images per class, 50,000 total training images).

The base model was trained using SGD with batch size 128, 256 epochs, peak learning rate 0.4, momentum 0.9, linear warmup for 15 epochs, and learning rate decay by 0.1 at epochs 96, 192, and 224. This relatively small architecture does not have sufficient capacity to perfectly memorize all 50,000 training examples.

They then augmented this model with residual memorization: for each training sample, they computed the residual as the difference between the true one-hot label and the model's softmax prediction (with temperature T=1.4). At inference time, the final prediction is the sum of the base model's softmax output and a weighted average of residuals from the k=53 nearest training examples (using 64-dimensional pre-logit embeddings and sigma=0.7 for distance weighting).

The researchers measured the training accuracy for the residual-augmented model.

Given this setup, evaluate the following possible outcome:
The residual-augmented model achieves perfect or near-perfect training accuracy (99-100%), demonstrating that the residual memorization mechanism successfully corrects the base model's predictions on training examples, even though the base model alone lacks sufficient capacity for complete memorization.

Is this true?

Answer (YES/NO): YES